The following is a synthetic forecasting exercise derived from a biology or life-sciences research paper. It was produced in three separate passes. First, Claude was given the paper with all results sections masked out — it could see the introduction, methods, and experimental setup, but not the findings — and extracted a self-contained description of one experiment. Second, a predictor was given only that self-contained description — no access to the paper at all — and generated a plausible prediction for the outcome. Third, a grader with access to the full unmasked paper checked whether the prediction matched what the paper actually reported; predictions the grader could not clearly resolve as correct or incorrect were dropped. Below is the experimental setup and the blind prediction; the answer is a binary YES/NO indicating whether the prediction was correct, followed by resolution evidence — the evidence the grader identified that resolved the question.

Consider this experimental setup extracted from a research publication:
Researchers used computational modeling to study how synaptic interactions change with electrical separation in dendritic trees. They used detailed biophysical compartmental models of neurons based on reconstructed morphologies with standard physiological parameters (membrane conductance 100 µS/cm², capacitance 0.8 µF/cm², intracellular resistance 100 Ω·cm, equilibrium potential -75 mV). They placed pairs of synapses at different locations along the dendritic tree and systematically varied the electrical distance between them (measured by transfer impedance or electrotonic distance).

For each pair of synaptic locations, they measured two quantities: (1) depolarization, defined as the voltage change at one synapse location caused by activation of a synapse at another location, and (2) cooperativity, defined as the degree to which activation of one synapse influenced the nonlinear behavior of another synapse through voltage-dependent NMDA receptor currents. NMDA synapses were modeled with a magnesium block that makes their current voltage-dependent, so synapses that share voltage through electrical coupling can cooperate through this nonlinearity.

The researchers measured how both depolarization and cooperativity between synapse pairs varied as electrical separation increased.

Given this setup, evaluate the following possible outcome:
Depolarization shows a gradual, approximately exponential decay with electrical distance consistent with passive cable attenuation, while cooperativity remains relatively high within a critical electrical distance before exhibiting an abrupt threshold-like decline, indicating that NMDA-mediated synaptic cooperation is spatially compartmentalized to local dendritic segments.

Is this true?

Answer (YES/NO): NO